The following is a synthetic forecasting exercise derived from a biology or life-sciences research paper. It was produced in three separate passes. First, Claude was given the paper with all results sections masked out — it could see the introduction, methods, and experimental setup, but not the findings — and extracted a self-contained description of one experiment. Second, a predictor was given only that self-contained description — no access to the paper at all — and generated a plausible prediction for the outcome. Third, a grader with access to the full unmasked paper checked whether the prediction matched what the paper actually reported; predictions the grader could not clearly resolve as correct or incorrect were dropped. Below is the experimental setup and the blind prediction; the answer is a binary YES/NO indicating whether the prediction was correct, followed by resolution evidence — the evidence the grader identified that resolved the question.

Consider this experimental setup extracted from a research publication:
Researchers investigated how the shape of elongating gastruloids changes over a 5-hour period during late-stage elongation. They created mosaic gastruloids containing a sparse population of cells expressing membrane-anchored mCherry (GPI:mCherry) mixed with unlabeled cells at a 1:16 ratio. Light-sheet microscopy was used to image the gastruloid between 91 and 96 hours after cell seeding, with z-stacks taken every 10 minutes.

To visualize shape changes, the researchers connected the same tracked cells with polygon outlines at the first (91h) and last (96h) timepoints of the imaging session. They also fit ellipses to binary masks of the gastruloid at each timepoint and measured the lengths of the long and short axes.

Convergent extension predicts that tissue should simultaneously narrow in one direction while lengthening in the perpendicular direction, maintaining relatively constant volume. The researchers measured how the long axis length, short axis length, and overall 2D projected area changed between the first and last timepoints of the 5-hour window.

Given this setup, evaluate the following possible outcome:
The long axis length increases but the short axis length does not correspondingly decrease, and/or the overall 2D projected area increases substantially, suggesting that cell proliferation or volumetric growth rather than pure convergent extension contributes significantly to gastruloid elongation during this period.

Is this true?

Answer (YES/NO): YES